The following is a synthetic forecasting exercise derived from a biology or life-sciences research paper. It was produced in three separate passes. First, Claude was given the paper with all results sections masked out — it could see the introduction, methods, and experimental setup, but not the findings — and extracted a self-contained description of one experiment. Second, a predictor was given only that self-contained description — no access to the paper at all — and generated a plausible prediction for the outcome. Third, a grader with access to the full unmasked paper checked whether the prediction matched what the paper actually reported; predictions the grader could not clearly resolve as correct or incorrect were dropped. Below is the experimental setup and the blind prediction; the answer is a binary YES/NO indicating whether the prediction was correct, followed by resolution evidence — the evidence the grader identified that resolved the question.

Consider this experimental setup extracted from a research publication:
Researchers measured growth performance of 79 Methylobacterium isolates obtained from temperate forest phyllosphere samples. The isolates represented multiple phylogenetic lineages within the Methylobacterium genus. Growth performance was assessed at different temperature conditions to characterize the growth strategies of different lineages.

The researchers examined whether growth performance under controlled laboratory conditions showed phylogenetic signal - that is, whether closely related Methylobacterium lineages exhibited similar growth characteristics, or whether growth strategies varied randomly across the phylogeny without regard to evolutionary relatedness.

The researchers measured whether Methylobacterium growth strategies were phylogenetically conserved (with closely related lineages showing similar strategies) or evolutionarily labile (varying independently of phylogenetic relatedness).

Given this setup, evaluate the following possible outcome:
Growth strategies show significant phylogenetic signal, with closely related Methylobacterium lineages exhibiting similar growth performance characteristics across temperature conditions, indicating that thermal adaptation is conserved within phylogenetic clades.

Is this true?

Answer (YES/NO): YES